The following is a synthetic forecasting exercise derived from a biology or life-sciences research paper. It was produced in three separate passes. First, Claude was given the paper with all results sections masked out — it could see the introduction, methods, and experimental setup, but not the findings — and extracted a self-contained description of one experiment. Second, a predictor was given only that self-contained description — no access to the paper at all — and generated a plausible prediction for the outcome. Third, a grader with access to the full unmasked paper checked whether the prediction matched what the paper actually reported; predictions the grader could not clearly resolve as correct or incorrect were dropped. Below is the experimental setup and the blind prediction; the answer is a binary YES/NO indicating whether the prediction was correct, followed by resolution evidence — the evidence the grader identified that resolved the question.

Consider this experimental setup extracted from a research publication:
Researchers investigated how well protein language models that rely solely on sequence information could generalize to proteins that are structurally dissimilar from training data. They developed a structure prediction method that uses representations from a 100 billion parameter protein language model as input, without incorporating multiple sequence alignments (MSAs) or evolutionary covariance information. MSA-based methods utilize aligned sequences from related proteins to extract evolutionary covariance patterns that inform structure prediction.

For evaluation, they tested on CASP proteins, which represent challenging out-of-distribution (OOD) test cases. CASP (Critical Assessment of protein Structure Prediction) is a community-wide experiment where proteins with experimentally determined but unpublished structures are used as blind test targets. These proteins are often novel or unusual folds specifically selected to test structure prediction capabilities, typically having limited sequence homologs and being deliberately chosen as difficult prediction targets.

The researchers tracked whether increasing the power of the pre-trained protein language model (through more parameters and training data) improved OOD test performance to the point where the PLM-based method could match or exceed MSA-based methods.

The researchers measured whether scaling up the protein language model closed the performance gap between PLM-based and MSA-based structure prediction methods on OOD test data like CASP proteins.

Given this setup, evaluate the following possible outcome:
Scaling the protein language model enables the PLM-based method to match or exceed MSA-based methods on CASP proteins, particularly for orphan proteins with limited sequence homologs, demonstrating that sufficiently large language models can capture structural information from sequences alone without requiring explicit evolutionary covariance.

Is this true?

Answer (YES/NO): NO